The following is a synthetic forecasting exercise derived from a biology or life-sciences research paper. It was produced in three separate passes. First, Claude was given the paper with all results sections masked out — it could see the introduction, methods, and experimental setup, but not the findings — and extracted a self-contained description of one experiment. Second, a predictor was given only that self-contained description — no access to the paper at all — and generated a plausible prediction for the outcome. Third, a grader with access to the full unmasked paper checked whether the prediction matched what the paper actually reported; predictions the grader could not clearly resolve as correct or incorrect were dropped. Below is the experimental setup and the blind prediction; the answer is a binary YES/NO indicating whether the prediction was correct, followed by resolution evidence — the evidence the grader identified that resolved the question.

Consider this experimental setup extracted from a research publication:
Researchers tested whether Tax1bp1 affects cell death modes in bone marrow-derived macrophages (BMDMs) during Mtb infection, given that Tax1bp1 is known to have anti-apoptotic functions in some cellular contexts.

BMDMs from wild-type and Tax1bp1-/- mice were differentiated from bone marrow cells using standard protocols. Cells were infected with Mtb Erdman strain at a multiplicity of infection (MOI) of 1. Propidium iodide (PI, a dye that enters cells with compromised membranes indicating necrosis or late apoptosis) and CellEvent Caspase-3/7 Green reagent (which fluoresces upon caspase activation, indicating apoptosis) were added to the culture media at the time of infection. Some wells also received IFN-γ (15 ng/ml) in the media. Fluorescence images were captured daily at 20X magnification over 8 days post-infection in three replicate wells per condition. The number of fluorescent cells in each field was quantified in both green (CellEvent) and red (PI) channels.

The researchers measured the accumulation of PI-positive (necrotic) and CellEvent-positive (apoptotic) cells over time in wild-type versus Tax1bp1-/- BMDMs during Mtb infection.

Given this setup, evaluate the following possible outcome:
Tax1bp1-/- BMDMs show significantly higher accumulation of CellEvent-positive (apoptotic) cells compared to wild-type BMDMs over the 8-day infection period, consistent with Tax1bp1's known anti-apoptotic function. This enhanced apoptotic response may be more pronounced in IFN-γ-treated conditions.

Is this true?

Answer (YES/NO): NO